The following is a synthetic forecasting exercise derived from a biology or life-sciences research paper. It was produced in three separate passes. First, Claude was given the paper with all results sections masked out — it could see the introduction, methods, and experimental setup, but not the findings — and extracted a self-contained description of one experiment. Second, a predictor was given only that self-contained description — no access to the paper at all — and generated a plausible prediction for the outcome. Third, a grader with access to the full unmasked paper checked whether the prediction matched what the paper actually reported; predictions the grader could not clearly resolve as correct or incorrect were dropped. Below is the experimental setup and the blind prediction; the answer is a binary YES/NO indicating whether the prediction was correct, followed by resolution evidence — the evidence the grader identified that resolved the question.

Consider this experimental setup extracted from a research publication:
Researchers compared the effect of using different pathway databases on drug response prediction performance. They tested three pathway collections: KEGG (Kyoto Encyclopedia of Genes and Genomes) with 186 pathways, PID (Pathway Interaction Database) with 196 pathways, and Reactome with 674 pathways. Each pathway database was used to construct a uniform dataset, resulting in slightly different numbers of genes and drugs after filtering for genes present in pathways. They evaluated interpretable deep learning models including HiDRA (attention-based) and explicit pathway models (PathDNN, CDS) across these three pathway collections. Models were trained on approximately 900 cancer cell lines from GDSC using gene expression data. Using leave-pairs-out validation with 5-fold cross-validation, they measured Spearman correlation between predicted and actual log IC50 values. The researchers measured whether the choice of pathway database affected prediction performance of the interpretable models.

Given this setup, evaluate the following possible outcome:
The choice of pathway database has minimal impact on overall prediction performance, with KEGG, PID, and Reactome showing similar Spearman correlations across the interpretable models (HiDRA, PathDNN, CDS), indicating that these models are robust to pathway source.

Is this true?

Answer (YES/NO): YES